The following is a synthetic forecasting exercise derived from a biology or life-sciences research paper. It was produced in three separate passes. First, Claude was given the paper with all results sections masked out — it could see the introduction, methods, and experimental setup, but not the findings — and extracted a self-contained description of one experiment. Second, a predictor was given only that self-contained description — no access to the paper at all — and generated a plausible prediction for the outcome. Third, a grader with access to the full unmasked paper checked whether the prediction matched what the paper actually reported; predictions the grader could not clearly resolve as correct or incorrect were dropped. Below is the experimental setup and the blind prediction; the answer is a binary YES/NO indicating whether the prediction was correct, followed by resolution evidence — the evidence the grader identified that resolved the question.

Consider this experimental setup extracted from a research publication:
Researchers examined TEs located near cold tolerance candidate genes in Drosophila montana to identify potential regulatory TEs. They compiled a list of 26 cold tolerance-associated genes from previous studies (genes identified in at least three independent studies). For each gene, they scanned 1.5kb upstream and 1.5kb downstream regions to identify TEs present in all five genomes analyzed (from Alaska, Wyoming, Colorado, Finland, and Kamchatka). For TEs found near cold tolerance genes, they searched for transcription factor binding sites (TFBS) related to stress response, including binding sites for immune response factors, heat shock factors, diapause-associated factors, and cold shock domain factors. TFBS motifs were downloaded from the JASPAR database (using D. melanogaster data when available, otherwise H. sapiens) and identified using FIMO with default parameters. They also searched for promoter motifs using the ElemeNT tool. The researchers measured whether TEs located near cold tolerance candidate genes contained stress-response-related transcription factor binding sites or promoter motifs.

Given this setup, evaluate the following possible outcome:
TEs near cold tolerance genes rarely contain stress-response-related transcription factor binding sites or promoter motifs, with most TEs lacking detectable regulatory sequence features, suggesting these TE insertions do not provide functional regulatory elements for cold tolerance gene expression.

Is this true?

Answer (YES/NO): NO